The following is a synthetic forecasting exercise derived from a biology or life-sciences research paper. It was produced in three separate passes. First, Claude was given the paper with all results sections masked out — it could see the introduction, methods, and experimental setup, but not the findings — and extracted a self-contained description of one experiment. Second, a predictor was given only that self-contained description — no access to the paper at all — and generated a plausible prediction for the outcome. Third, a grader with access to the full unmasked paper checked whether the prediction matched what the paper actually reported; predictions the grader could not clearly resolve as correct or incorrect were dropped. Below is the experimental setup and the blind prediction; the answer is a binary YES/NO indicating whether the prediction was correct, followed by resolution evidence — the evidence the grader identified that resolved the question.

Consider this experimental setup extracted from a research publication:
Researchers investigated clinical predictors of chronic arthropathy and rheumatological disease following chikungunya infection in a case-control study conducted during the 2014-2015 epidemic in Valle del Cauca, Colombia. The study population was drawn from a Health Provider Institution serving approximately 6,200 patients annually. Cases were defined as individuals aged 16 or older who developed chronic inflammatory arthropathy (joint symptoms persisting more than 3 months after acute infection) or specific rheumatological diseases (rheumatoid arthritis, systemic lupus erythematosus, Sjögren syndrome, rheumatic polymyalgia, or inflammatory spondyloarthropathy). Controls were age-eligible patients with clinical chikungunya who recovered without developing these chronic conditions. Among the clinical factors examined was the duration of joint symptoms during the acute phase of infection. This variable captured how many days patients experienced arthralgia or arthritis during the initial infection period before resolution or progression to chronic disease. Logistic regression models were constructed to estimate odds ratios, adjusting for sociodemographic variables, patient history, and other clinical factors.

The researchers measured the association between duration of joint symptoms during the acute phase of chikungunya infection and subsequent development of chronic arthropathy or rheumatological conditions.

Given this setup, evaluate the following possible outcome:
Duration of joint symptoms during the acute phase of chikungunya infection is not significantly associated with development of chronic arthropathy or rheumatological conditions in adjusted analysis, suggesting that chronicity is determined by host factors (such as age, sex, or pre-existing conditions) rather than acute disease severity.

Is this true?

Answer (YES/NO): NO